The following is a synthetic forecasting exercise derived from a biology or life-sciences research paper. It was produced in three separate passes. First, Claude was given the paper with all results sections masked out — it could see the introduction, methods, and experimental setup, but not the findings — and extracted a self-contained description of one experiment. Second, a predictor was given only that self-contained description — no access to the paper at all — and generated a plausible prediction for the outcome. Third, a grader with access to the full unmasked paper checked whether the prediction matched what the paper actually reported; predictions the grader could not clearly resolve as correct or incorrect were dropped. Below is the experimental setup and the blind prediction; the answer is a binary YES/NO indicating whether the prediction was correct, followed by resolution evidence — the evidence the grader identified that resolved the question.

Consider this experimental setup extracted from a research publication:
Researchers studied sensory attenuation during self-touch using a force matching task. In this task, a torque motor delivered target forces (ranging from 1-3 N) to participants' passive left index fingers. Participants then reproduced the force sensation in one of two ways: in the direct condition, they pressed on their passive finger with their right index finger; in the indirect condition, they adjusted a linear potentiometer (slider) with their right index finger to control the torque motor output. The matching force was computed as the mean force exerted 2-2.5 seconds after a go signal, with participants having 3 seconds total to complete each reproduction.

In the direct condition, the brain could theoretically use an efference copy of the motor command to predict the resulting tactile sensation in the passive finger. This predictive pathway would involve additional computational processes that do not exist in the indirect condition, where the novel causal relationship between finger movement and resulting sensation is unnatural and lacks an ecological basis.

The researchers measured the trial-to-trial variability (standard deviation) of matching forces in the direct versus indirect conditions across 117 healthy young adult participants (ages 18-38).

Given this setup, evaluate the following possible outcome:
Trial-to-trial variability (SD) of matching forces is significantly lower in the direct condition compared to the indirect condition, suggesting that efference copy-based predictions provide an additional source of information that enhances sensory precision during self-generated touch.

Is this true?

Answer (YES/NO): NO